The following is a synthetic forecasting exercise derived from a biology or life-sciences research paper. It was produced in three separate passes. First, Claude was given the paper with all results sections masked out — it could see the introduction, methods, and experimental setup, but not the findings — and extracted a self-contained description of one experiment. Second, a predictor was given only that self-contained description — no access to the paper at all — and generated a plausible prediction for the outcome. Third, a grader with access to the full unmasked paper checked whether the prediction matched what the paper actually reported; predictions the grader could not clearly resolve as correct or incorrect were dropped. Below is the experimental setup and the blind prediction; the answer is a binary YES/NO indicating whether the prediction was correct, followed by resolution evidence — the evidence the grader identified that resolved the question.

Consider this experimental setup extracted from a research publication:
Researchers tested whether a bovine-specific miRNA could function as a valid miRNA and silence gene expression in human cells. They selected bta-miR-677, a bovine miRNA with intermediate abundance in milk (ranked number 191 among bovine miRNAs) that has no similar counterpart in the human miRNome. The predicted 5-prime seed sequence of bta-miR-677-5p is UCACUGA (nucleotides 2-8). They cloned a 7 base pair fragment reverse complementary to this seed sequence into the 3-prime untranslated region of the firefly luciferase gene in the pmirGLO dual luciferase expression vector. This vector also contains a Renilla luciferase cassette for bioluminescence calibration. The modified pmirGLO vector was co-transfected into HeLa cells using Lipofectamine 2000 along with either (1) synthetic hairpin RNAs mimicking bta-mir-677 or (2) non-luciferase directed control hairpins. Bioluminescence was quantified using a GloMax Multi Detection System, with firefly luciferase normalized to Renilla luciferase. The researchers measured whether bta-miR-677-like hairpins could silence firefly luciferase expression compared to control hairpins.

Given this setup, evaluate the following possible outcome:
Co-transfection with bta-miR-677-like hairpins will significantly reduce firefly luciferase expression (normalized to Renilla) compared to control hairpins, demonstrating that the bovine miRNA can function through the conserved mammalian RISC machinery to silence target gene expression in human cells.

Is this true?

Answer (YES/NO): YES